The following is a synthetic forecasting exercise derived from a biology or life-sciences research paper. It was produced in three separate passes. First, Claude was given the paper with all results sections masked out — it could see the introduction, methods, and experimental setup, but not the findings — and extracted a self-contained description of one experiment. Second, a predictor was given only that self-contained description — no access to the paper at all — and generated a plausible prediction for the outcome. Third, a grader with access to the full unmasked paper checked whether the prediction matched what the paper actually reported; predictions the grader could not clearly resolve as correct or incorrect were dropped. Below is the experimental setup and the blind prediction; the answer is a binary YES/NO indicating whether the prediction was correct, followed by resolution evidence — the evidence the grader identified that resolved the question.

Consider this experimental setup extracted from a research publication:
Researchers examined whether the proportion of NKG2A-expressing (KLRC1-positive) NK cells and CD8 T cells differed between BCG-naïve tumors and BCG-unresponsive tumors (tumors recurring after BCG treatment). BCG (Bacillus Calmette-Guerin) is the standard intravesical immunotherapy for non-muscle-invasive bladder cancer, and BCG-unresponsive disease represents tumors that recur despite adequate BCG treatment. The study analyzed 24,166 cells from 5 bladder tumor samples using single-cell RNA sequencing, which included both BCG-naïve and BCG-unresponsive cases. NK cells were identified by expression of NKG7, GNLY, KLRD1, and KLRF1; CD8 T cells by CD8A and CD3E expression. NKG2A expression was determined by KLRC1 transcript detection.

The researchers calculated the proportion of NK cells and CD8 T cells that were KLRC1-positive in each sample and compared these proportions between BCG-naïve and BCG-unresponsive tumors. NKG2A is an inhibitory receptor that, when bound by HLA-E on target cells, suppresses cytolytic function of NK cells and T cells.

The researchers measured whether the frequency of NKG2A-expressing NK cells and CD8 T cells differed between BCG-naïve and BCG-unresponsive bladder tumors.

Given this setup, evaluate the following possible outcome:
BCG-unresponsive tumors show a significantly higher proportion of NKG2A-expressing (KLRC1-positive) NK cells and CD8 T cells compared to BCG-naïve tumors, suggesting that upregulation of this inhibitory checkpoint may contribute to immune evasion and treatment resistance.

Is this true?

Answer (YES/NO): YES